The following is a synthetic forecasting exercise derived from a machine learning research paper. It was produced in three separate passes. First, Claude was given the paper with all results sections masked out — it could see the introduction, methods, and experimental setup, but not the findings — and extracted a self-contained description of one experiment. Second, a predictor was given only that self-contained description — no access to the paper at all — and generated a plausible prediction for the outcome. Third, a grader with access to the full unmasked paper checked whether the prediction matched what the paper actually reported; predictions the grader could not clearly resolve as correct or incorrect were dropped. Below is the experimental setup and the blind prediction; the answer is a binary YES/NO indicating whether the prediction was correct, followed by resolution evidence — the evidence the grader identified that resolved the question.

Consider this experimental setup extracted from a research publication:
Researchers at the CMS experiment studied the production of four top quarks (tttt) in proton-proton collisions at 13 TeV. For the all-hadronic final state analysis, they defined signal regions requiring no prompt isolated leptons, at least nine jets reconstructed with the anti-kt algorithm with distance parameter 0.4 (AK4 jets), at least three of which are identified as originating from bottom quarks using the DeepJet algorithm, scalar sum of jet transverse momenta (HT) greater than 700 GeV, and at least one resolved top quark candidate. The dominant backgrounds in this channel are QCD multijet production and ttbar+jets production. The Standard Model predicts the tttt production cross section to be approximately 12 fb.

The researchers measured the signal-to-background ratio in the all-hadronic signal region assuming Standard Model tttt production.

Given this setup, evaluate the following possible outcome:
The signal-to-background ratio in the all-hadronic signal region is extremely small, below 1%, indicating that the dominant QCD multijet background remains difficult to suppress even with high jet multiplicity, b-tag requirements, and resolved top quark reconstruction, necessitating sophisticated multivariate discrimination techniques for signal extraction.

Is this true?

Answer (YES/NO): NO